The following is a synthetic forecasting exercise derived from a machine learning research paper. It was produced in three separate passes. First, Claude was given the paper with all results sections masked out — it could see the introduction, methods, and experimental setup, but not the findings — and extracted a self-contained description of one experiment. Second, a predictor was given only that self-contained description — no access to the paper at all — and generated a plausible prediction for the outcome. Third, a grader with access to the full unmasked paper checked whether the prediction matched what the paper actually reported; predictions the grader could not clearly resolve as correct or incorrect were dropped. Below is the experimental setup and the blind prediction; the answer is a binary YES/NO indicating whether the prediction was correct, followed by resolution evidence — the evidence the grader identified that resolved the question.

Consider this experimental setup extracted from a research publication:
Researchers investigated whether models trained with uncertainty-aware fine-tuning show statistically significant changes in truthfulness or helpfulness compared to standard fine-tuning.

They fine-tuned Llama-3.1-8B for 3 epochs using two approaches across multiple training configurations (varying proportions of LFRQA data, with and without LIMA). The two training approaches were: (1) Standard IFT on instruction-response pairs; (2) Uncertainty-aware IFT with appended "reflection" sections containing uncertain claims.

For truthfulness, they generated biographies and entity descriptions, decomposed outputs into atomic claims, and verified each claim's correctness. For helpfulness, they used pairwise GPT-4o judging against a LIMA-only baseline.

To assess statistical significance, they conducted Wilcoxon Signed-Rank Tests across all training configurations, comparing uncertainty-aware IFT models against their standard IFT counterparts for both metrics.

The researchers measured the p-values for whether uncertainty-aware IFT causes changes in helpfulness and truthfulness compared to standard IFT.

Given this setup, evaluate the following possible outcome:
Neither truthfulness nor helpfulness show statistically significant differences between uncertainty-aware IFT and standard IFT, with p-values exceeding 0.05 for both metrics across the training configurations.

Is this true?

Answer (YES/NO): YES